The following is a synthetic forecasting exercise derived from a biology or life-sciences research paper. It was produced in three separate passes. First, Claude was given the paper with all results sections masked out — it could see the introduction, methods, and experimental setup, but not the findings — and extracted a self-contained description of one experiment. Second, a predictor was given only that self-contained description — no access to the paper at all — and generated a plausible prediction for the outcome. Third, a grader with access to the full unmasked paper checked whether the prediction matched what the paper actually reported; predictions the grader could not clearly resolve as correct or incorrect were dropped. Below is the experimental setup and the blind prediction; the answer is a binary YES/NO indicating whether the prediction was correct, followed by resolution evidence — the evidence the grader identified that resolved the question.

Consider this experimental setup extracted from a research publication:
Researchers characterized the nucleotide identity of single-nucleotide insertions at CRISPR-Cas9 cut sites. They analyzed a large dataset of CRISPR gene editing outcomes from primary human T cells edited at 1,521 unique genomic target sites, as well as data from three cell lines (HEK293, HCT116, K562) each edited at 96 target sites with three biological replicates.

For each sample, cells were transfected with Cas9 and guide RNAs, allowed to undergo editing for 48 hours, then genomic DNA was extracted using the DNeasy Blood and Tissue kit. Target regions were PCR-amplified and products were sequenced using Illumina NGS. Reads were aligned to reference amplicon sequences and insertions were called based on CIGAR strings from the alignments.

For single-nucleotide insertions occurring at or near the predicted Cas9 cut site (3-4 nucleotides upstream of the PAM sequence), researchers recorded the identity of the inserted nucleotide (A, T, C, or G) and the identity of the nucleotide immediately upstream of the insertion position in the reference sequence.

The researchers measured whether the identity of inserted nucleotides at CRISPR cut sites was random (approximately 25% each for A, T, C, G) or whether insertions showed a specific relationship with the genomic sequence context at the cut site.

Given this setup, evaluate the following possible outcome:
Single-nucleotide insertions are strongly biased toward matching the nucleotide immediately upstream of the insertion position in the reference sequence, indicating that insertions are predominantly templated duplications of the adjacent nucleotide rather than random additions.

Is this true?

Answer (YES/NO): YES